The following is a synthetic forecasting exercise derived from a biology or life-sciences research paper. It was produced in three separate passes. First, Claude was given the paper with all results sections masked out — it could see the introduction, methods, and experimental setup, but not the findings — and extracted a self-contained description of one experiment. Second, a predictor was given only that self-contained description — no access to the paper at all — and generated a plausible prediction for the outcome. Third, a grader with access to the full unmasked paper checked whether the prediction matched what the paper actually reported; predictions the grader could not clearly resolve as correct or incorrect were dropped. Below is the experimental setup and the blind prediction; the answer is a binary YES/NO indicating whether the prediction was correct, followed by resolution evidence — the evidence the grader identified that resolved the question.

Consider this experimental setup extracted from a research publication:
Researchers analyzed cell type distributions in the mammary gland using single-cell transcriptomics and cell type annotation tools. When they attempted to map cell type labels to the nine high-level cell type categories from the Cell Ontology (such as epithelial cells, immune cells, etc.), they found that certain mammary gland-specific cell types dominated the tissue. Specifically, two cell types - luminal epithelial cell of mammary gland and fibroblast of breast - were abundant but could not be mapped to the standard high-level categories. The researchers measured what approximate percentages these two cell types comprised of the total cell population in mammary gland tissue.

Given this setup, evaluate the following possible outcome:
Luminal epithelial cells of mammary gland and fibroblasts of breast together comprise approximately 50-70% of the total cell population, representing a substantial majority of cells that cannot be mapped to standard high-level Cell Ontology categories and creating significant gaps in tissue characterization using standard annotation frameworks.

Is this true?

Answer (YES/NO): YES